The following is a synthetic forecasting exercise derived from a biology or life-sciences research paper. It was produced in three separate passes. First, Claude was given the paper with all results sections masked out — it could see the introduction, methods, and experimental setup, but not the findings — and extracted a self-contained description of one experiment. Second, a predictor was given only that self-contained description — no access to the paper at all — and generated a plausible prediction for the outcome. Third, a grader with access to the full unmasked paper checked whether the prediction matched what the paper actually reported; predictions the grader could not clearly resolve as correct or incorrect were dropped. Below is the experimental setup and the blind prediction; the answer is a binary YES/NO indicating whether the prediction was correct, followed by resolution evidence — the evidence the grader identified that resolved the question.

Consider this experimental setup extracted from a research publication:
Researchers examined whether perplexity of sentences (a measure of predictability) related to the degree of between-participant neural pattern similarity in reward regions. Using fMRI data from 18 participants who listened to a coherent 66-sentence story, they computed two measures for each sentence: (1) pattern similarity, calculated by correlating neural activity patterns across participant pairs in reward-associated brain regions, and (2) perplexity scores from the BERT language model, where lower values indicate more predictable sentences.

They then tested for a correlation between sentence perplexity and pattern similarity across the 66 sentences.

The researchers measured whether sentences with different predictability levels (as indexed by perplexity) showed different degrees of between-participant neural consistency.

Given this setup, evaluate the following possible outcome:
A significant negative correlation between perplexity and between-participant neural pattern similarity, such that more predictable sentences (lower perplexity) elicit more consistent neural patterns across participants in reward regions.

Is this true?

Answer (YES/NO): NO